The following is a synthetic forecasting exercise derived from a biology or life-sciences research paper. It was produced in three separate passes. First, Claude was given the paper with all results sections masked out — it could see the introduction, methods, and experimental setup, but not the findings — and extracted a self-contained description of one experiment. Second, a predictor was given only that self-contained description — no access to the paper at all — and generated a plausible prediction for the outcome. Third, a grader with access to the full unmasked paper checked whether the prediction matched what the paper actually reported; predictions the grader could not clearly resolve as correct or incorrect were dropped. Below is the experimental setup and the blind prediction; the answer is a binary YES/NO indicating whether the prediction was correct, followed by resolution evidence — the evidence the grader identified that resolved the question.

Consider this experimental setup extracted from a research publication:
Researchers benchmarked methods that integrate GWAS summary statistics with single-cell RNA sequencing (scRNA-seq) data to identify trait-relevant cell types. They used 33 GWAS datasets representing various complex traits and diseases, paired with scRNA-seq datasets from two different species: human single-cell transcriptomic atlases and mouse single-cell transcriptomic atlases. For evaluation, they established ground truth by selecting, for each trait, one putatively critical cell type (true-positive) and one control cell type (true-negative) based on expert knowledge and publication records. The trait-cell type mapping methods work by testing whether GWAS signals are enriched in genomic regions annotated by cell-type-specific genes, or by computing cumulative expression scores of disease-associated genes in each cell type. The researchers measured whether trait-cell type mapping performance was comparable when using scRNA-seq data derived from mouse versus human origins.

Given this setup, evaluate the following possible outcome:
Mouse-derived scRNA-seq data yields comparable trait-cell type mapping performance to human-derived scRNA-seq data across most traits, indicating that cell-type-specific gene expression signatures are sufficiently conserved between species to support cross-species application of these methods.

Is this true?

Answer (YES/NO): YES